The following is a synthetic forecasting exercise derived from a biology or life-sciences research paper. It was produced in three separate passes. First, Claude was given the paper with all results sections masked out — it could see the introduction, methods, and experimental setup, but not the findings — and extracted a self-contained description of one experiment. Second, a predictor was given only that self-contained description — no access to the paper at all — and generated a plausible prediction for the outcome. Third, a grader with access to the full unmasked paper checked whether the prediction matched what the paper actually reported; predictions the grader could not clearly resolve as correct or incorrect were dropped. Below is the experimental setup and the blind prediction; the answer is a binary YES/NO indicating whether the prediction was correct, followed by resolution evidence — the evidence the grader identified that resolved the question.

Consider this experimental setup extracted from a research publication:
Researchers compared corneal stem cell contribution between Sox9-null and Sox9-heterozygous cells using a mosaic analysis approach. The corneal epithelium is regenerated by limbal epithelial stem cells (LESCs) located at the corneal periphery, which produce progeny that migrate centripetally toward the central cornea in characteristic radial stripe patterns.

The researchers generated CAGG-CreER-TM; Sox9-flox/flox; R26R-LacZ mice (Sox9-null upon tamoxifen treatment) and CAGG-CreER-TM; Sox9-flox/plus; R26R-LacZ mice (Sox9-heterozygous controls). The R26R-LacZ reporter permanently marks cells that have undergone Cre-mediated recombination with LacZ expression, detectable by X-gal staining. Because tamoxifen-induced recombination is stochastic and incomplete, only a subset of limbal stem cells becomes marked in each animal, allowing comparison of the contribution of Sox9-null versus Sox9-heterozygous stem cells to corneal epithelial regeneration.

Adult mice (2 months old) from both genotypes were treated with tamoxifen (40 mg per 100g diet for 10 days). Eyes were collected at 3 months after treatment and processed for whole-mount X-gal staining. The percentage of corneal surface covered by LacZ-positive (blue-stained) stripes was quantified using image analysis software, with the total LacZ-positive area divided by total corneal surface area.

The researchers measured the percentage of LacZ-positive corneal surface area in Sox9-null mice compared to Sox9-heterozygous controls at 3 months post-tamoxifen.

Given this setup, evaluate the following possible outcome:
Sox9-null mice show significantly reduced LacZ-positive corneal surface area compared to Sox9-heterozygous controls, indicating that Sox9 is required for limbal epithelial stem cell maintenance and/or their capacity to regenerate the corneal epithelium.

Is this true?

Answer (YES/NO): YES